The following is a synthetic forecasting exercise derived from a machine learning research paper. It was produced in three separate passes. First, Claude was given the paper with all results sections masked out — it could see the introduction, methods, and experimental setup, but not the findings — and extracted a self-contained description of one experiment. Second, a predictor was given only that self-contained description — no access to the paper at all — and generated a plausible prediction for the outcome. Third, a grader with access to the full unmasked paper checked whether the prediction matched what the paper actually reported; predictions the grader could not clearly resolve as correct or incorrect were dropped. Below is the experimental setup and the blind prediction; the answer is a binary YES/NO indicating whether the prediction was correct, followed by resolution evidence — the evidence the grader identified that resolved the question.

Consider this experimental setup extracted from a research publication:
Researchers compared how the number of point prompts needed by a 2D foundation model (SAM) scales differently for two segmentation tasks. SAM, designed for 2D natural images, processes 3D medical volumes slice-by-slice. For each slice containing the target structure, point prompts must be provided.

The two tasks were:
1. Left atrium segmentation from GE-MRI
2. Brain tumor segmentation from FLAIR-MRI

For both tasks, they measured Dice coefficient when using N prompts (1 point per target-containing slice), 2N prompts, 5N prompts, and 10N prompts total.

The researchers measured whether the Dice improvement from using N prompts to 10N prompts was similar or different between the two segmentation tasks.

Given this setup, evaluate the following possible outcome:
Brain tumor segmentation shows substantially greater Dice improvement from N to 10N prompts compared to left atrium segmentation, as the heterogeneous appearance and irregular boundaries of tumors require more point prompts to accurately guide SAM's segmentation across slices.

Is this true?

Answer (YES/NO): YES